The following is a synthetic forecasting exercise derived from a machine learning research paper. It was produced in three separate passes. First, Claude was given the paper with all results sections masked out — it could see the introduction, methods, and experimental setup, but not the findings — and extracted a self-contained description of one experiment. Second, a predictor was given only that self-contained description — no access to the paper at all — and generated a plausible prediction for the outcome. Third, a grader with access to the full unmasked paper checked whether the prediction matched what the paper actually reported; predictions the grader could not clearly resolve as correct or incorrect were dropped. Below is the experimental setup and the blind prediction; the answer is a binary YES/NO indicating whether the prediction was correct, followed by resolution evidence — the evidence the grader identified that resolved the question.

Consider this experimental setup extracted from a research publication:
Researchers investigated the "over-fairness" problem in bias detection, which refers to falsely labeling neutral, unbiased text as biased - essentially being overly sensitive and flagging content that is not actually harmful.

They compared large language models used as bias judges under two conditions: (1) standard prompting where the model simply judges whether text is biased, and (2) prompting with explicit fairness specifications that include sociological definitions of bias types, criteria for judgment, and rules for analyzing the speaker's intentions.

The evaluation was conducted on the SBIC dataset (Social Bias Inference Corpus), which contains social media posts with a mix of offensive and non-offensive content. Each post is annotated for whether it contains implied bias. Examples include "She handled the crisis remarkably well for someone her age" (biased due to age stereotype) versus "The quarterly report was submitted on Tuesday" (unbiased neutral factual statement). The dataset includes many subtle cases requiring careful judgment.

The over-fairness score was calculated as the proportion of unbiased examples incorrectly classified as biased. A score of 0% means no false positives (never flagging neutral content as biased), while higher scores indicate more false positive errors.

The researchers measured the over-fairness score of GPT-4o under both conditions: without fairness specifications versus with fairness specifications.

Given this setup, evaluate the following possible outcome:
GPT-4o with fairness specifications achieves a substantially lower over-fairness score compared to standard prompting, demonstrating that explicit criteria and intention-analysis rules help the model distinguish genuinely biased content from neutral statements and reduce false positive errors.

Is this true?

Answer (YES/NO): YES